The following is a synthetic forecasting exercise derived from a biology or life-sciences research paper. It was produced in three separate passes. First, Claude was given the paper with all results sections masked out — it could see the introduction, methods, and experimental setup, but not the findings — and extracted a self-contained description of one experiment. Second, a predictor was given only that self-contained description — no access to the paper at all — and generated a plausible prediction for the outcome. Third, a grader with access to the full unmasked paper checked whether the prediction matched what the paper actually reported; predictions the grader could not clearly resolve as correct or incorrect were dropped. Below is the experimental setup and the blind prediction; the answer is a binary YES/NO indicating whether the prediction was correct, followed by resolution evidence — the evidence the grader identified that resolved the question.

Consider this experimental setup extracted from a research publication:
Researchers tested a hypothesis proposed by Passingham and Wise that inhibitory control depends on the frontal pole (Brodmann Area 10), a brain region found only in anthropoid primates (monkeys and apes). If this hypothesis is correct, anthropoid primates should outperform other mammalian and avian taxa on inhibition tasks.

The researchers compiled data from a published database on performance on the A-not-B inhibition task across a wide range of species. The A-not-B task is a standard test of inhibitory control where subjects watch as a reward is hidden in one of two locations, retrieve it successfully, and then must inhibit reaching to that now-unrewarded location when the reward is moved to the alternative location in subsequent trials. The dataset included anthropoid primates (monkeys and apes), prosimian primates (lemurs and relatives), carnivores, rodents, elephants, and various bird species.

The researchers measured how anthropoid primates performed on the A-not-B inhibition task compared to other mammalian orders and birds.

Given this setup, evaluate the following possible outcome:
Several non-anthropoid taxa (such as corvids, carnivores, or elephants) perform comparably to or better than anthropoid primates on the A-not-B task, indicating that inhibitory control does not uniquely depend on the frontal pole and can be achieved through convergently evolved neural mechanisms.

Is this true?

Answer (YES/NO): NO